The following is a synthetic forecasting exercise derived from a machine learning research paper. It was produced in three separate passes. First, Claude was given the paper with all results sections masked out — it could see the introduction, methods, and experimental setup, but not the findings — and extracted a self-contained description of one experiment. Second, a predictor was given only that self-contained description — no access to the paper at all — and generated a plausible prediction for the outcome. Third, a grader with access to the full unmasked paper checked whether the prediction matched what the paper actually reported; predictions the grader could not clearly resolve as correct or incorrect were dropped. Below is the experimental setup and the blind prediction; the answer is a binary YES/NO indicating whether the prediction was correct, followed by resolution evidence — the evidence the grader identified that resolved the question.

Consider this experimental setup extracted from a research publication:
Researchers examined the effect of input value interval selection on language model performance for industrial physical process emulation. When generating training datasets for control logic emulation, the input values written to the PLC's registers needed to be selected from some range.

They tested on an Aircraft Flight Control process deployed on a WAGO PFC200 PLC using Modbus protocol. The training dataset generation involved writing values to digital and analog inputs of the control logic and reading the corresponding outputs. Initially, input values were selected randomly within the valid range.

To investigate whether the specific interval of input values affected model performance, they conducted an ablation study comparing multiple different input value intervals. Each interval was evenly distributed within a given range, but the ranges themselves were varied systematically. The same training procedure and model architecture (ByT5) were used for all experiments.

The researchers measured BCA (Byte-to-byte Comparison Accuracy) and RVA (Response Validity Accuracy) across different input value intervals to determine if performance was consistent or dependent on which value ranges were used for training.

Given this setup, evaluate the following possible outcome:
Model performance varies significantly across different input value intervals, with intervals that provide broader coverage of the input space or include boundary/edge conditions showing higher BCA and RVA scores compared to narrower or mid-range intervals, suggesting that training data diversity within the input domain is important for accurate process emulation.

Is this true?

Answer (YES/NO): NO